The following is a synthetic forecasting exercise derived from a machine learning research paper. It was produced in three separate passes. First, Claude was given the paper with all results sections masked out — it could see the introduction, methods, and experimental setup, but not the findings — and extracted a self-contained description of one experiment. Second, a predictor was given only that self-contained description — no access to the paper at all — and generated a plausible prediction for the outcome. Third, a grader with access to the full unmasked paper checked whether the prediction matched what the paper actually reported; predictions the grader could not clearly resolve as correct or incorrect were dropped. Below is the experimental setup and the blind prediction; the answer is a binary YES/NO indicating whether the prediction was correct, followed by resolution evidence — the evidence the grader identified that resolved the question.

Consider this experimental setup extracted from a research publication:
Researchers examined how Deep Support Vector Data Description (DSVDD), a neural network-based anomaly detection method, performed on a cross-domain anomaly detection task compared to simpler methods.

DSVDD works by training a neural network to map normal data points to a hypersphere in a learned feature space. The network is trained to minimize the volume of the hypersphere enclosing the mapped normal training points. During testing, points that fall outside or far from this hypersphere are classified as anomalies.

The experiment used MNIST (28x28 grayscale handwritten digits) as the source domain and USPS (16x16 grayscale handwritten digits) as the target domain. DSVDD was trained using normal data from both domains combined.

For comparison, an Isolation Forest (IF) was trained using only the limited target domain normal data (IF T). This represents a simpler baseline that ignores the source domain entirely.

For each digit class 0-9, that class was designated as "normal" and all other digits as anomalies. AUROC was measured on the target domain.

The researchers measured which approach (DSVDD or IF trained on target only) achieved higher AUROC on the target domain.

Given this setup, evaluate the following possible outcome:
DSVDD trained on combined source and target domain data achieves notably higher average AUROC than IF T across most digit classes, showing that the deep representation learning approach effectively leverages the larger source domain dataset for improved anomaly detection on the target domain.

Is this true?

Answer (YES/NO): NO